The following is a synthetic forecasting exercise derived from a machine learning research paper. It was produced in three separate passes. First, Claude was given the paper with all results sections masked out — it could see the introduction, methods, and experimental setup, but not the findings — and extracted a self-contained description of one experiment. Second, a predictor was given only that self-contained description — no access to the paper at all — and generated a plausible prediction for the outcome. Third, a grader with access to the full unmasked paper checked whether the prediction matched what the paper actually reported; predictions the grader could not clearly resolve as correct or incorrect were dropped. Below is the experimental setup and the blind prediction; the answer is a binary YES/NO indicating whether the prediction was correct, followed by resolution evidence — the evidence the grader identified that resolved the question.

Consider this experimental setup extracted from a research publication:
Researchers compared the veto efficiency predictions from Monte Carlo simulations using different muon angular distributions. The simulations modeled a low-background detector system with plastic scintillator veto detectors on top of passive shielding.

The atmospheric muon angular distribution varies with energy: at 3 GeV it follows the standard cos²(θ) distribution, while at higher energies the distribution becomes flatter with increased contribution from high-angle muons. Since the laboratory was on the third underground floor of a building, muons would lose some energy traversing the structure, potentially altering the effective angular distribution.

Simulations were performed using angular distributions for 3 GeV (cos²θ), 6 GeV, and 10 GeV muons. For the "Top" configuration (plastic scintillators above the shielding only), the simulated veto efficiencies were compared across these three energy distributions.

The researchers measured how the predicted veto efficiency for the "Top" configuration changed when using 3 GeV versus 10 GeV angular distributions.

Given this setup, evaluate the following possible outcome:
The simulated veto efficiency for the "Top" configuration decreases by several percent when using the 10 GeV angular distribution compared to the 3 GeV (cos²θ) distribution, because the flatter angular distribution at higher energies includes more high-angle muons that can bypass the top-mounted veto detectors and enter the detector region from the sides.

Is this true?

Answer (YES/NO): YES